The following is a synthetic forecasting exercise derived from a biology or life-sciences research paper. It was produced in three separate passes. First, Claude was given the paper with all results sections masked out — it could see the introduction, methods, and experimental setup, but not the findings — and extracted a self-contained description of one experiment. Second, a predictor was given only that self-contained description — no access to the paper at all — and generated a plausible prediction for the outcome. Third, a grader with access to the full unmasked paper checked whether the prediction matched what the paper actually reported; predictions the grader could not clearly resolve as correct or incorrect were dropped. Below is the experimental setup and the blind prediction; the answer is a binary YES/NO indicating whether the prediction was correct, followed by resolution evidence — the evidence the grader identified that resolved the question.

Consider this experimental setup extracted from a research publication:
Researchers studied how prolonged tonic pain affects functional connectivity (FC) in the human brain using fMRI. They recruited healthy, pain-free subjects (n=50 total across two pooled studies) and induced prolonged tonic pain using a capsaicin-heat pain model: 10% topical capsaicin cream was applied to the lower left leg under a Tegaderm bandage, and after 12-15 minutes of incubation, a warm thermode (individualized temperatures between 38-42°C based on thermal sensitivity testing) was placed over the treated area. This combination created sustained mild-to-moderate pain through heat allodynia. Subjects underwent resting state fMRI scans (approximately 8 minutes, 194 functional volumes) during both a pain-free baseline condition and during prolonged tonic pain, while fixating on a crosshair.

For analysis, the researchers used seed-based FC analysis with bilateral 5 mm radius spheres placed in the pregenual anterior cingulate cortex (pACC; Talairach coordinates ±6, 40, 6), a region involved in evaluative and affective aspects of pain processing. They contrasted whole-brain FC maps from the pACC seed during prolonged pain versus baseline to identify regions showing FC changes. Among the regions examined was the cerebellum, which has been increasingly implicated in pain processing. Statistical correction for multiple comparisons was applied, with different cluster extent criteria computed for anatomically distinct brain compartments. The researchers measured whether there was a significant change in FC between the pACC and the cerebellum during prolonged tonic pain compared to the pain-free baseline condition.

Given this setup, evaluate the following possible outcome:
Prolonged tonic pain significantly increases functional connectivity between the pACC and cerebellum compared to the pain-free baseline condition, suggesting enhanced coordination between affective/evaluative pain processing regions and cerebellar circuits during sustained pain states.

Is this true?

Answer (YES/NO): YES